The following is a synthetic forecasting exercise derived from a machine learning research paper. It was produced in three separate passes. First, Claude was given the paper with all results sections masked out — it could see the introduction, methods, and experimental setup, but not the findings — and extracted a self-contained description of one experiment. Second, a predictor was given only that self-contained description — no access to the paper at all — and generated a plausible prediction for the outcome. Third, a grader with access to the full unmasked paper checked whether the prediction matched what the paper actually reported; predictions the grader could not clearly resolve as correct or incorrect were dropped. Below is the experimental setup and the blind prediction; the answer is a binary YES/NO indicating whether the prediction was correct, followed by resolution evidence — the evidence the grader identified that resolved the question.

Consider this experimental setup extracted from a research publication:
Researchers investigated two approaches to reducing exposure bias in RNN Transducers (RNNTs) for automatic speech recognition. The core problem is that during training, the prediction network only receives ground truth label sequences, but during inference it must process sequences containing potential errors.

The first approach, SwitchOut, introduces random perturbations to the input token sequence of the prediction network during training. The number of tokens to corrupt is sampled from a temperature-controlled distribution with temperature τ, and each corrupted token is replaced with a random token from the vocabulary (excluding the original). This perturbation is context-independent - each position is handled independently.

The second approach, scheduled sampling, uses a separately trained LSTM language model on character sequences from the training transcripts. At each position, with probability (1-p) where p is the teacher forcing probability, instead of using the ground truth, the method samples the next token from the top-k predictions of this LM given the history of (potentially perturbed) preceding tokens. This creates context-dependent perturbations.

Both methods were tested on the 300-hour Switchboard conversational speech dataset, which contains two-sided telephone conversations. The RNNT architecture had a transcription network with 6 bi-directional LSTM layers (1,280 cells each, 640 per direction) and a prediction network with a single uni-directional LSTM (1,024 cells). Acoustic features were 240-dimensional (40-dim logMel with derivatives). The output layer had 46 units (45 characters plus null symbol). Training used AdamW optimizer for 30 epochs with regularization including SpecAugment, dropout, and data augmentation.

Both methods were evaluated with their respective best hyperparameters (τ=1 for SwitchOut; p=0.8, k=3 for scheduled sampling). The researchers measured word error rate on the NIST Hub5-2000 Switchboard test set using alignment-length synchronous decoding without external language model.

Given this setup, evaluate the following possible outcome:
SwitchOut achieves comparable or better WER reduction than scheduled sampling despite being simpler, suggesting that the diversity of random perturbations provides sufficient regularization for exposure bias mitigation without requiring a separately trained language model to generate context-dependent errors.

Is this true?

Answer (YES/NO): NO